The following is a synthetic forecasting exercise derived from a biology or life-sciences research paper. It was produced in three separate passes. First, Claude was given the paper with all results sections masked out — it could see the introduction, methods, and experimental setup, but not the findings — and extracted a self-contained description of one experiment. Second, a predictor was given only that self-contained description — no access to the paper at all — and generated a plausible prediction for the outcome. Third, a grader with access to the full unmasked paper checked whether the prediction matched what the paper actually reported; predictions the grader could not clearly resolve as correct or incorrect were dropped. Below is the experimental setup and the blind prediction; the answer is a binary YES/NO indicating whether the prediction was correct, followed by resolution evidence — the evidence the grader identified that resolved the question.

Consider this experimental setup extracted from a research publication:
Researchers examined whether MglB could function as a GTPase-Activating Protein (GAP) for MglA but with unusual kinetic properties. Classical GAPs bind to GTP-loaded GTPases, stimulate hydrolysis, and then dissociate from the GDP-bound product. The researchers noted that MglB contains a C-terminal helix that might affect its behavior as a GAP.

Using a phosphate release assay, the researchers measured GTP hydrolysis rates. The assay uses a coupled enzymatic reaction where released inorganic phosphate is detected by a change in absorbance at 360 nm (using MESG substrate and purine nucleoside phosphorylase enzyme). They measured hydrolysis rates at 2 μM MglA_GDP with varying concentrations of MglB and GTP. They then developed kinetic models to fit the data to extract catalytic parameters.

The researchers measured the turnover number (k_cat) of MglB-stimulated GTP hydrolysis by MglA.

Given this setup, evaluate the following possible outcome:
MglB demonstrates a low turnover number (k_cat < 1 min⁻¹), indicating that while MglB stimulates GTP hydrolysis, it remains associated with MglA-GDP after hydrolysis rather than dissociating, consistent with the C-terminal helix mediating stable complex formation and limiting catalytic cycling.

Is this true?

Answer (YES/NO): YES